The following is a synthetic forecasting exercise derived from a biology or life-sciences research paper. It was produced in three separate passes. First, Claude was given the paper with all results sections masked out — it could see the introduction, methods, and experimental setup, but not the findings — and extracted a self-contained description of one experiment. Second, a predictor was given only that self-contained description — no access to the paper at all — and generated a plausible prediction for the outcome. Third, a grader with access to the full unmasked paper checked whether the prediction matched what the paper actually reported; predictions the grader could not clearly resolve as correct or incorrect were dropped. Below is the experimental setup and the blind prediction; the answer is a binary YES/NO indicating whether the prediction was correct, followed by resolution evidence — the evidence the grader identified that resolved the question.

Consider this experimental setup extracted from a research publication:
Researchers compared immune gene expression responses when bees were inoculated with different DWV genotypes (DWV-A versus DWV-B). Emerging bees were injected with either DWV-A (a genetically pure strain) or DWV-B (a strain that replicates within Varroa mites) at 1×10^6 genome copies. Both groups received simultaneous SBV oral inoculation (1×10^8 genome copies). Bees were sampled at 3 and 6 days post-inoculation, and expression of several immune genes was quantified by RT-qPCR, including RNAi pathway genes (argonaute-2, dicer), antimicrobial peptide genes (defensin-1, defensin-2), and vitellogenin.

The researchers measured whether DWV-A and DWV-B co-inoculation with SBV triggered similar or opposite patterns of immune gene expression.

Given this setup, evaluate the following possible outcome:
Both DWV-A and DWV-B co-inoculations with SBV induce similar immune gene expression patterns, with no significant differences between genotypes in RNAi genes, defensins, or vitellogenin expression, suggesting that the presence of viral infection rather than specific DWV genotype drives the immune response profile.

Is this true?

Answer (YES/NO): NO